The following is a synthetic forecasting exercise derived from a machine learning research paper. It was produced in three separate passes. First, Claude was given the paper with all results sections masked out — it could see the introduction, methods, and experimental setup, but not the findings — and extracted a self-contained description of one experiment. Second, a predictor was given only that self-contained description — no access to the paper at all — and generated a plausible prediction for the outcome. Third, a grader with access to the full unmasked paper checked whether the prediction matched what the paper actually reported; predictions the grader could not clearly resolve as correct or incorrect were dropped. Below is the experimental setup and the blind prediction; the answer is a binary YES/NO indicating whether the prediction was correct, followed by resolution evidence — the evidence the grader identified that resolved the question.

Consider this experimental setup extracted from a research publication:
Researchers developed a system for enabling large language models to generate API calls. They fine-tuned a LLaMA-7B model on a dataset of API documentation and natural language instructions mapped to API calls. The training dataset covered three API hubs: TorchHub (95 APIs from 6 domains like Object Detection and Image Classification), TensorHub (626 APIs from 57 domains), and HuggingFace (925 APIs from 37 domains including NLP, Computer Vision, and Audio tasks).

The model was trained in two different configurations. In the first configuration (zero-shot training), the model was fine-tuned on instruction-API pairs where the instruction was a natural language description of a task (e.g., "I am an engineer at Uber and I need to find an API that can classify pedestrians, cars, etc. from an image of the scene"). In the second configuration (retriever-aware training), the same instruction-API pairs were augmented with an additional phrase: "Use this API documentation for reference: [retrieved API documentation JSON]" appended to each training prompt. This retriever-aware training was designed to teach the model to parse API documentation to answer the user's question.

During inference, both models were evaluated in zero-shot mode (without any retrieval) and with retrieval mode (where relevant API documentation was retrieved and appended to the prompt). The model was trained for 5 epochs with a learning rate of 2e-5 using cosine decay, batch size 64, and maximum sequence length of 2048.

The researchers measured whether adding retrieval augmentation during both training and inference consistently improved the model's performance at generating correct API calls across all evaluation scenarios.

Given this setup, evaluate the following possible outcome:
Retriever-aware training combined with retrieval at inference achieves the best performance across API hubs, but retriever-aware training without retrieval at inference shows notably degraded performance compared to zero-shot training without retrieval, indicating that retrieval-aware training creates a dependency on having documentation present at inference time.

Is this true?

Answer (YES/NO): YES